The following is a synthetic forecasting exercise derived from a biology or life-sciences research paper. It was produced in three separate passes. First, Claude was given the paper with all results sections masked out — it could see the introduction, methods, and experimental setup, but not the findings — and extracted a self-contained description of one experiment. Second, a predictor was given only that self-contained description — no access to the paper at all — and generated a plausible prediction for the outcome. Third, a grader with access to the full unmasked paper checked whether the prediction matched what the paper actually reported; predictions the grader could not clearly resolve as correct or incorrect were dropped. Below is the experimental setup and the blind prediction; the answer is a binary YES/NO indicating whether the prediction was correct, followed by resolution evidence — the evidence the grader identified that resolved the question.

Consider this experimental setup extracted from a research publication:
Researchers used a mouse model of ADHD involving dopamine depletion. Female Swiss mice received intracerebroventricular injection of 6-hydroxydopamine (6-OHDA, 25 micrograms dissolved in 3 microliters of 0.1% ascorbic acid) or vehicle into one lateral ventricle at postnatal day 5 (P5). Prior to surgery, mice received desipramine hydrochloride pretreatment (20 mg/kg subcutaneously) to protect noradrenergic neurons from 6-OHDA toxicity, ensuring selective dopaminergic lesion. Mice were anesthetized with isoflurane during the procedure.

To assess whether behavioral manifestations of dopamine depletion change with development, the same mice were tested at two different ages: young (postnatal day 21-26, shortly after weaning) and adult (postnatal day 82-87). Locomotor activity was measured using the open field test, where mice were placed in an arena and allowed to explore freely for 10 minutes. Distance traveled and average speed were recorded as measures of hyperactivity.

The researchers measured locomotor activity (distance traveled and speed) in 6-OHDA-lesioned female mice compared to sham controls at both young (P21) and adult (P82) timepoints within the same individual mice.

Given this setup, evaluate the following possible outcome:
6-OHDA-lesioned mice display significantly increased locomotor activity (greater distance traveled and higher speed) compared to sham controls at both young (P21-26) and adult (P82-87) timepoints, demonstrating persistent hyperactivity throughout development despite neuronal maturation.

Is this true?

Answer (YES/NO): YES